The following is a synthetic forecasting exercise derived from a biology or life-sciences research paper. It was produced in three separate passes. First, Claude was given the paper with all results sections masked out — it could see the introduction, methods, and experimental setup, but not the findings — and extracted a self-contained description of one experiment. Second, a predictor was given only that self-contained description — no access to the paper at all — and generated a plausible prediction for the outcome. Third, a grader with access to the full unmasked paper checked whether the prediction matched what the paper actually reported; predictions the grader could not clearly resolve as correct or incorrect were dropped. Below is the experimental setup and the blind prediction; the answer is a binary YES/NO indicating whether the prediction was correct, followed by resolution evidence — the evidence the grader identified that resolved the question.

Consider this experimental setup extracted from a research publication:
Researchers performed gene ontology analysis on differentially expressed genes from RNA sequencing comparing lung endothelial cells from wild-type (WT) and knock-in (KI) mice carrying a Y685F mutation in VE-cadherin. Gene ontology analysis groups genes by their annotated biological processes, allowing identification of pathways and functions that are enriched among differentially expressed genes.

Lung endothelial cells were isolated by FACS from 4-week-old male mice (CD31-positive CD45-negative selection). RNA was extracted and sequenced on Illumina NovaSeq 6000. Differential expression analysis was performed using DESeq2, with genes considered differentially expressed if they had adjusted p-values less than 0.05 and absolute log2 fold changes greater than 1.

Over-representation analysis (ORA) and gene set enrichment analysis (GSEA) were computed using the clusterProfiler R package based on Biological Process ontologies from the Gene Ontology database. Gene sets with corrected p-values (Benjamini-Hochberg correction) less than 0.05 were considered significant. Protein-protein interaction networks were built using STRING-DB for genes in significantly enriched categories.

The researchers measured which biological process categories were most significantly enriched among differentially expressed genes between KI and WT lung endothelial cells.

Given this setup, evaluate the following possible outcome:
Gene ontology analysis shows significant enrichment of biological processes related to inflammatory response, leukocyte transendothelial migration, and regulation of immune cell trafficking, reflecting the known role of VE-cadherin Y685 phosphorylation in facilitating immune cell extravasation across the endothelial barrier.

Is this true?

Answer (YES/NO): NO